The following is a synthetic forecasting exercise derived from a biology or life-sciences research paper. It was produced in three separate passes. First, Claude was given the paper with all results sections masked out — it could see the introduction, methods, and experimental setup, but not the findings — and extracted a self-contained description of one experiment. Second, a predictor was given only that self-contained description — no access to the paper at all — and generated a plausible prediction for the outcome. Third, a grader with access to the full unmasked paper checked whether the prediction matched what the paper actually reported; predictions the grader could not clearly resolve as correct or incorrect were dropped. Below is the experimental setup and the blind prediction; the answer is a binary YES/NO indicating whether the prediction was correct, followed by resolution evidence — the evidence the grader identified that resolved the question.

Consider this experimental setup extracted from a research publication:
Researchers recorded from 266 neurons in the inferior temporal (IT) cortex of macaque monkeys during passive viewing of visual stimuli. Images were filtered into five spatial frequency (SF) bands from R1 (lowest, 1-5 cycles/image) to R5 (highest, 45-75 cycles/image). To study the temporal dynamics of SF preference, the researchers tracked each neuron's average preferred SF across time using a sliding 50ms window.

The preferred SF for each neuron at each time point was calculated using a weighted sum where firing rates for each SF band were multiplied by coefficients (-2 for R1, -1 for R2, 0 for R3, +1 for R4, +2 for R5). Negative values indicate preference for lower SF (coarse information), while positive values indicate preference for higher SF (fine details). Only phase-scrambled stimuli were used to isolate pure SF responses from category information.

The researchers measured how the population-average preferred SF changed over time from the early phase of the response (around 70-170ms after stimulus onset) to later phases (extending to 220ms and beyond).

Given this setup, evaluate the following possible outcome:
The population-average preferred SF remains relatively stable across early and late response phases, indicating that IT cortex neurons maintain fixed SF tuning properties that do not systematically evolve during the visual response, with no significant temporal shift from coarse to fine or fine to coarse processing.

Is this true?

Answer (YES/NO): NO